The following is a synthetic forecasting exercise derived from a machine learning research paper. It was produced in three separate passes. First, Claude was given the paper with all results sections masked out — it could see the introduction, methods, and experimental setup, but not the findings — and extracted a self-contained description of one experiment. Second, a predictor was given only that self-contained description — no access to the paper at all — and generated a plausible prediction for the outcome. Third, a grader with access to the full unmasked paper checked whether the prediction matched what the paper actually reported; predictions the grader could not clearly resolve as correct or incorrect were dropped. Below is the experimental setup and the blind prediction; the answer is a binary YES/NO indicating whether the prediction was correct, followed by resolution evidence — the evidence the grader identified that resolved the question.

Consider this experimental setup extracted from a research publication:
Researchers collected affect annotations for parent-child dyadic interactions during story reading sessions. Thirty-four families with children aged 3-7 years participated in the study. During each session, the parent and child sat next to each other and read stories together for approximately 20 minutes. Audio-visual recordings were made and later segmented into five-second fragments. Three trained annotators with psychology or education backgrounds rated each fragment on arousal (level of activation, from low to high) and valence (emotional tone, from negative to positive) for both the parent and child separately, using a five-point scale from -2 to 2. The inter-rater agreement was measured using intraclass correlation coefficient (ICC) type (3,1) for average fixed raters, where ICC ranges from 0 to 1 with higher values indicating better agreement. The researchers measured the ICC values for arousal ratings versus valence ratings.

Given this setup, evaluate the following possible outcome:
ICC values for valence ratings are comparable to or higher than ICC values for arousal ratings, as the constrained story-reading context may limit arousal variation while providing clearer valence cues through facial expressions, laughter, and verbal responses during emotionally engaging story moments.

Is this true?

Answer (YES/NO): NO